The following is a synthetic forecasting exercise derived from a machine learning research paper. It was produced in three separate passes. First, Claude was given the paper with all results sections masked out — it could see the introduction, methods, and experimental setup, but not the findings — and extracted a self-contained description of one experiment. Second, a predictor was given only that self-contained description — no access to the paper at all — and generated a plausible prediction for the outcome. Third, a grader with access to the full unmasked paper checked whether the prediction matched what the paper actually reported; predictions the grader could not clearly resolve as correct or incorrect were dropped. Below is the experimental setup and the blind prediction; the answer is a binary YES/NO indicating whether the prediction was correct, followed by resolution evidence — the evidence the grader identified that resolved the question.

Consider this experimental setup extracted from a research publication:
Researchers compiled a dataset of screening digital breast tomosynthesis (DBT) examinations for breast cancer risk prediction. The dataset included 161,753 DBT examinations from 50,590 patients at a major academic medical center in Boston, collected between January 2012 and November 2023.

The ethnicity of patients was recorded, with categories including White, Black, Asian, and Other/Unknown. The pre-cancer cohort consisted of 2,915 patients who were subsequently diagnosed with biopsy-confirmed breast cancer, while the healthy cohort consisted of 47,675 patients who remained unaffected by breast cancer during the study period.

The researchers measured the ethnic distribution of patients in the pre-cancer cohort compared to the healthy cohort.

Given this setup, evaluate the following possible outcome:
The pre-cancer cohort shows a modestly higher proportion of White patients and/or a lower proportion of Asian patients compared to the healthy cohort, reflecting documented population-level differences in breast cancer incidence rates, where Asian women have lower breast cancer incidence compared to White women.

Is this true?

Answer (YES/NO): YES